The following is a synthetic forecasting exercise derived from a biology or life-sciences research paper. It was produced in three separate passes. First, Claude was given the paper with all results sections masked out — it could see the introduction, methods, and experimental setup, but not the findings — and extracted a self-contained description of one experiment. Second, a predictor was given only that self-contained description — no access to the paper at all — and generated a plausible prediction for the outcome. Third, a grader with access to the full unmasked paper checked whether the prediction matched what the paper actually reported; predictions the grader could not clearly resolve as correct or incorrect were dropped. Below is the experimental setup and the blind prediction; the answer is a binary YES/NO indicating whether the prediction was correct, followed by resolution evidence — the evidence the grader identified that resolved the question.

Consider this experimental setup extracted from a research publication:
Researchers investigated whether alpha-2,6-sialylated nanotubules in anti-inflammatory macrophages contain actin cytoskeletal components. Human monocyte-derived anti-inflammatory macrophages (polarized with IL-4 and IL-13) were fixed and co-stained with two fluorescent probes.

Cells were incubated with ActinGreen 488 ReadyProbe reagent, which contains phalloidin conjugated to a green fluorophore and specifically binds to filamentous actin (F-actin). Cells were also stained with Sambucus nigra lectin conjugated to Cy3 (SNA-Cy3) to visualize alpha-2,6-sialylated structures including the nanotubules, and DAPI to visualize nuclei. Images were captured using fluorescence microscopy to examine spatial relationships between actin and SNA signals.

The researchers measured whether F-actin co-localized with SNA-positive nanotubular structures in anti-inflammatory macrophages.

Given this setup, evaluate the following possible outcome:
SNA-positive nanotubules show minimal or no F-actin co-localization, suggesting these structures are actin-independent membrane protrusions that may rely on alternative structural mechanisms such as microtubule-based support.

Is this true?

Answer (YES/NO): YES